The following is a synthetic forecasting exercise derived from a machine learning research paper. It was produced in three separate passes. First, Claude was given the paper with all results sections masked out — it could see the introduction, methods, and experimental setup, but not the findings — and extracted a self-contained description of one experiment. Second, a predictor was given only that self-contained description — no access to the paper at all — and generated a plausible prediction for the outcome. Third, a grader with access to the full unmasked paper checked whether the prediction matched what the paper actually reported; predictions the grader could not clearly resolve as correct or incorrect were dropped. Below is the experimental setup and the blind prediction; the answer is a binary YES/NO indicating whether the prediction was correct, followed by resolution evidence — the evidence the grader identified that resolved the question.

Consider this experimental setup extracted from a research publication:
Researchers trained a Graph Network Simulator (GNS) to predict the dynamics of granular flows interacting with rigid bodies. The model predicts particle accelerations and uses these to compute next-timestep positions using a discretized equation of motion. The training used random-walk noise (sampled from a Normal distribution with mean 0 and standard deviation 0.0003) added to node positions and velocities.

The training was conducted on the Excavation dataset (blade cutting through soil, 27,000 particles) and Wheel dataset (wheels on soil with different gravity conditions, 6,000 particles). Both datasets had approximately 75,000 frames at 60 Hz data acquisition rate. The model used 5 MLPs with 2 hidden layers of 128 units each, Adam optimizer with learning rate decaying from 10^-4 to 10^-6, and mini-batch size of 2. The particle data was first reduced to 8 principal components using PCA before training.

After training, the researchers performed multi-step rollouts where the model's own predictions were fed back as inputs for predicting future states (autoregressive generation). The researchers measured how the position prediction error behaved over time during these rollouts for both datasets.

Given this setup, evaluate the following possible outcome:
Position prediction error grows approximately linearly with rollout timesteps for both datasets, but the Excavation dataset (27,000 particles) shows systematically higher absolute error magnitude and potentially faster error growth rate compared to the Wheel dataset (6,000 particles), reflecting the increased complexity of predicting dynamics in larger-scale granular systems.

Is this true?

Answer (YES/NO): NO